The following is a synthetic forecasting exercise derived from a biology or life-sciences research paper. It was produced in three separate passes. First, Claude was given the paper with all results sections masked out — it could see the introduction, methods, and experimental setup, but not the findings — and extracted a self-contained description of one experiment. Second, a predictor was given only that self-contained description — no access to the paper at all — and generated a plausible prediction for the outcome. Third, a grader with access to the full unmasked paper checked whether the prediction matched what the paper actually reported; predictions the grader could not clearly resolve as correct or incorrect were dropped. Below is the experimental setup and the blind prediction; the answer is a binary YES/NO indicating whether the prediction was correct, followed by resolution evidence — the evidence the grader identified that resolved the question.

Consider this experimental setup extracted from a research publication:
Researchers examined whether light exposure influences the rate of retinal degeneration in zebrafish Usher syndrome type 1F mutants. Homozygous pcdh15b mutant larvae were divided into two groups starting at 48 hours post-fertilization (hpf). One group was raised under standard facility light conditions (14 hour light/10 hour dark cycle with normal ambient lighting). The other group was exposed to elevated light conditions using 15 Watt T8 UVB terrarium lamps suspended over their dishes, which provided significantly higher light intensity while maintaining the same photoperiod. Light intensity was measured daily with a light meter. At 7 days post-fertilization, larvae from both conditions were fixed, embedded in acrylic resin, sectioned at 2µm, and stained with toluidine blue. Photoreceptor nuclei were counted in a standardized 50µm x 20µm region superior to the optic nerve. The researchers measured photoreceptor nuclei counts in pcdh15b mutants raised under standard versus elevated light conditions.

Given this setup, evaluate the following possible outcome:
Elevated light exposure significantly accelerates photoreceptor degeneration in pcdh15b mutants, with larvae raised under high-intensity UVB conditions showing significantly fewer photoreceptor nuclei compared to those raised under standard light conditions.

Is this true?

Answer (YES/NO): NO